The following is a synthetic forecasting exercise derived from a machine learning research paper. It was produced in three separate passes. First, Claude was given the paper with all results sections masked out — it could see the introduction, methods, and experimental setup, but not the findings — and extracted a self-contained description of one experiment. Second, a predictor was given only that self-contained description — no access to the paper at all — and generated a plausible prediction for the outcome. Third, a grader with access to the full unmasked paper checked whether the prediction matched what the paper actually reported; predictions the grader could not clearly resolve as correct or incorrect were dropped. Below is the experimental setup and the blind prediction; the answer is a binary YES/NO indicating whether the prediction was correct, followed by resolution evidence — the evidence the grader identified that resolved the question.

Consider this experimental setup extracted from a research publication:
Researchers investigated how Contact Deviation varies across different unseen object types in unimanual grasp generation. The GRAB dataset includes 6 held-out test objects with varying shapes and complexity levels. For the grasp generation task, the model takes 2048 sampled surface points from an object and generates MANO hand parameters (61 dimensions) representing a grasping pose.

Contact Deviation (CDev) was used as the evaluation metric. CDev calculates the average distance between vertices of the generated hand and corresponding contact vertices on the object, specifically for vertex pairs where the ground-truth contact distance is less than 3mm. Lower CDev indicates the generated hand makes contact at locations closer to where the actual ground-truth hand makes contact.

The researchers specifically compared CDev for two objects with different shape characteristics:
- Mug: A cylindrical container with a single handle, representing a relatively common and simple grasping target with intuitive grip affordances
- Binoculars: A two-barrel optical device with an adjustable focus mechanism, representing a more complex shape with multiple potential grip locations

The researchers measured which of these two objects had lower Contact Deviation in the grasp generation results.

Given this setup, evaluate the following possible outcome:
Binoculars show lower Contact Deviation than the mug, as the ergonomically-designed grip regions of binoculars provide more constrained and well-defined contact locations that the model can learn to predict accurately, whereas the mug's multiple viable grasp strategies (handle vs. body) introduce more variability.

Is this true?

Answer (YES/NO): YES